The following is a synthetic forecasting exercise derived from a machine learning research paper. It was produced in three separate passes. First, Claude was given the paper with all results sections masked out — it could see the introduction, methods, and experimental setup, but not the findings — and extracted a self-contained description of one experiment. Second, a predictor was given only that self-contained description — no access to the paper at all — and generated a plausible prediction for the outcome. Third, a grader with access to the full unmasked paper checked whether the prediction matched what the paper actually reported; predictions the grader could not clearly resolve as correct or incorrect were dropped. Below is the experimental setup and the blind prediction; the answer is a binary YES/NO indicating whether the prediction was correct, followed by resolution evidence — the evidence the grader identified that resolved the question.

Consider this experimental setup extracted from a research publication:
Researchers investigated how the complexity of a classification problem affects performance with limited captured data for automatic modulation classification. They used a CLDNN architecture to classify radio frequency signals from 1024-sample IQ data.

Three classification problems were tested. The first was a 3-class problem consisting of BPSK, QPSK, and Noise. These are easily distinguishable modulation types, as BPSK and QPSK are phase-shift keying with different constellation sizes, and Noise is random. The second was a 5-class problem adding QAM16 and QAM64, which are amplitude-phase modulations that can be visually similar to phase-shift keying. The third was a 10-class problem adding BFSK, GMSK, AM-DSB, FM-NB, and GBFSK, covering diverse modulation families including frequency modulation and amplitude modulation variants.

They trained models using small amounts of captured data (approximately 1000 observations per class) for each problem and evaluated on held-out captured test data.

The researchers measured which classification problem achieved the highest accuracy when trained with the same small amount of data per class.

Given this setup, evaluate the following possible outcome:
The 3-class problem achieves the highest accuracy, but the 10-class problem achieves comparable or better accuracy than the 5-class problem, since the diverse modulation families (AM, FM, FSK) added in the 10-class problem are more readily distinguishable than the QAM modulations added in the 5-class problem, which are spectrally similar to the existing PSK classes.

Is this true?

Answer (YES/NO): NO